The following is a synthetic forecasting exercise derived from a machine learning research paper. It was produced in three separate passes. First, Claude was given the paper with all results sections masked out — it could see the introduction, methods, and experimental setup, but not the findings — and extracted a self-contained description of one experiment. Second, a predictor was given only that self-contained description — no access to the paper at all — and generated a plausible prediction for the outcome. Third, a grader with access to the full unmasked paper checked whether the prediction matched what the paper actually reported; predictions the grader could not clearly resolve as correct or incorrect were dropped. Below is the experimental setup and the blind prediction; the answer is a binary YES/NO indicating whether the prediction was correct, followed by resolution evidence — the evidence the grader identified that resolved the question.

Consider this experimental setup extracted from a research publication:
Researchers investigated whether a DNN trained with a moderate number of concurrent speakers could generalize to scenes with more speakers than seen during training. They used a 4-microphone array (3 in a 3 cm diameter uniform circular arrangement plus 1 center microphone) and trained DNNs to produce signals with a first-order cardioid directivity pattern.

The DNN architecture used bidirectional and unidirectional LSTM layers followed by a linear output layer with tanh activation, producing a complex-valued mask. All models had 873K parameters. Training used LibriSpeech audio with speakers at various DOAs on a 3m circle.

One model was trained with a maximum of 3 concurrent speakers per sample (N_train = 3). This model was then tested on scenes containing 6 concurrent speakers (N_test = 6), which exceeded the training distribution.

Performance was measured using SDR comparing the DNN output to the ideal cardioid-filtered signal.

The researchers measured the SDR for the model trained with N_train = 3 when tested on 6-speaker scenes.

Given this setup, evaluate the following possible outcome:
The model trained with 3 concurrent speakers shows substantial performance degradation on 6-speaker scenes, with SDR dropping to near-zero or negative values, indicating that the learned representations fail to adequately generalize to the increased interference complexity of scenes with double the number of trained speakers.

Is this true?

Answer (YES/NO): NO